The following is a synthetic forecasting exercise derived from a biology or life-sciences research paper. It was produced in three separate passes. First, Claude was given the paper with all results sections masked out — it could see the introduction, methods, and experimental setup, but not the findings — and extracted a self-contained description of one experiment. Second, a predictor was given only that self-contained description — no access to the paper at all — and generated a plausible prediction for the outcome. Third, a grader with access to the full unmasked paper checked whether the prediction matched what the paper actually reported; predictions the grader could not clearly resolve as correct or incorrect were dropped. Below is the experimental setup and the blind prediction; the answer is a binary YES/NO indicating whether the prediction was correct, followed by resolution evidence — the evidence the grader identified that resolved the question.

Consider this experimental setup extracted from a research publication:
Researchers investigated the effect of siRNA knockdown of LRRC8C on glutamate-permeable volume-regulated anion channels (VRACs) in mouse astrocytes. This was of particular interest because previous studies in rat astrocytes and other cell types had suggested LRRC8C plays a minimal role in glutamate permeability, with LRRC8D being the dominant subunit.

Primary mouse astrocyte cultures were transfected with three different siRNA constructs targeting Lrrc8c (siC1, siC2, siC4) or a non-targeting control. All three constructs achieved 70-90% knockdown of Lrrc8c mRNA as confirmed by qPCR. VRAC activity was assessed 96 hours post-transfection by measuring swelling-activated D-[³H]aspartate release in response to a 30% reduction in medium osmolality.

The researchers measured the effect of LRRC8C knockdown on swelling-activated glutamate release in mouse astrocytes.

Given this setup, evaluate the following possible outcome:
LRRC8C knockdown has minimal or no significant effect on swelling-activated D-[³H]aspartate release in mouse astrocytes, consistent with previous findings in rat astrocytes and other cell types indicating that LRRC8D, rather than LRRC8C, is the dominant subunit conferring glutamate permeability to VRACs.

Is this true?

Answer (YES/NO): NO